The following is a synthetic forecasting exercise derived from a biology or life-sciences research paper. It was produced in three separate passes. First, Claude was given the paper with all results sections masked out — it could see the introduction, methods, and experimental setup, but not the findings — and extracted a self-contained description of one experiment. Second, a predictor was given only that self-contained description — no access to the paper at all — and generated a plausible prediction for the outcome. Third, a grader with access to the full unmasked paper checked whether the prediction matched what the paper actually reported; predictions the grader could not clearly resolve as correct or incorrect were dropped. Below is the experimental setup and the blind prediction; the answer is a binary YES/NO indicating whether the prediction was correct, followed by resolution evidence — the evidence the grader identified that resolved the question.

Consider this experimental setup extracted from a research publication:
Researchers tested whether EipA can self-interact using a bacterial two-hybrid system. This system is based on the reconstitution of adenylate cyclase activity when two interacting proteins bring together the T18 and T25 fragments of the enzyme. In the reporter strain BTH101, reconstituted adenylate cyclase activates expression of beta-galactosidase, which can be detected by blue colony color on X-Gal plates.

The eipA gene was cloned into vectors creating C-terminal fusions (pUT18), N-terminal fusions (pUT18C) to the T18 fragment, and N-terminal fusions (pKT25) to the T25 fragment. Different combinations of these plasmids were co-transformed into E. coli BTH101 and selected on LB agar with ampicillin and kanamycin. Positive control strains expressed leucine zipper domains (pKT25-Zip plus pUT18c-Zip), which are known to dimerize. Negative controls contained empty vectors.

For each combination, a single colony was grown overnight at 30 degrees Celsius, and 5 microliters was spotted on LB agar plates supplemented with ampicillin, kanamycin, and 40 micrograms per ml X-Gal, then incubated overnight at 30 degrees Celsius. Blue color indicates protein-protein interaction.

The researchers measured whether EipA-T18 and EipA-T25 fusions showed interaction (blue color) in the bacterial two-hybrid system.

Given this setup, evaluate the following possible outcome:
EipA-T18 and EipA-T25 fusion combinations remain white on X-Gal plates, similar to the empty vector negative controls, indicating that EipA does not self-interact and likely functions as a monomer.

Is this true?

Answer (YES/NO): YES